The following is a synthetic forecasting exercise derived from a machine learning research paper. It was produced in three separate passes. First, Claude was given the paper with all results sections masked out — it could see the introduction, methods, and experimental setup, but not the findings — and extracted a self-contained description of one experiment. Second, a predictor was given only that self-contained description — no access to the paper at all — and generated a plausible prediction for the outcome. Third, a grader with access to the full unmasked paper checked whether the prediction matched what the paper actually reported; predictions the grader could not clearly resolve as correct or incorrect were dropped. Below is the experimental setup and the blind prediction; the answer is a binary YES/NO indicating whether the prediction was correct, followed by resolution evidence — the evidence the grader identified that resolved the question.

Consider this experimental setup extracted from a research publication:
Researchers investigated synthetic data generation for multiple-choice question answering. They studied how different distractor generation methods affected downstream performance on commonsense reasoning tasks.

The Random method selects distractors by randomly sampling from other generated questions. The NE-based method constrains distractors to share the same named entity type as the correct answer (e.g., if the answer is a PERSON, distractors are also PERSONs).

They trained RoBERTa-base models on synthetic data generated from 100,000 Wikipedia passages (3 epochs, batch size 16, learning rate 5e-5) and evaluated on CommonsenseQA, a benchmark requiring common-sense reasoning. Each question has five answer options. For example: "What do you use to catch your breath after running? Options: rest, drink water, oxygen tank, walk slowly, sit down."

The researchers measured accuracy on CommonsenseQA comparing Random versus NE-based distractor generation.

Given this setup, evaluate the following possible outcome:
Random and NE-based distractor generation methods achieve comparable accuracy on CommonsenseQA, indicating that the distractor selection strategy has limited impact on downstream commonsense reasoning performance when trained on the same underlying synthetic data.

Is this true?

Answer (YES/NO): NO